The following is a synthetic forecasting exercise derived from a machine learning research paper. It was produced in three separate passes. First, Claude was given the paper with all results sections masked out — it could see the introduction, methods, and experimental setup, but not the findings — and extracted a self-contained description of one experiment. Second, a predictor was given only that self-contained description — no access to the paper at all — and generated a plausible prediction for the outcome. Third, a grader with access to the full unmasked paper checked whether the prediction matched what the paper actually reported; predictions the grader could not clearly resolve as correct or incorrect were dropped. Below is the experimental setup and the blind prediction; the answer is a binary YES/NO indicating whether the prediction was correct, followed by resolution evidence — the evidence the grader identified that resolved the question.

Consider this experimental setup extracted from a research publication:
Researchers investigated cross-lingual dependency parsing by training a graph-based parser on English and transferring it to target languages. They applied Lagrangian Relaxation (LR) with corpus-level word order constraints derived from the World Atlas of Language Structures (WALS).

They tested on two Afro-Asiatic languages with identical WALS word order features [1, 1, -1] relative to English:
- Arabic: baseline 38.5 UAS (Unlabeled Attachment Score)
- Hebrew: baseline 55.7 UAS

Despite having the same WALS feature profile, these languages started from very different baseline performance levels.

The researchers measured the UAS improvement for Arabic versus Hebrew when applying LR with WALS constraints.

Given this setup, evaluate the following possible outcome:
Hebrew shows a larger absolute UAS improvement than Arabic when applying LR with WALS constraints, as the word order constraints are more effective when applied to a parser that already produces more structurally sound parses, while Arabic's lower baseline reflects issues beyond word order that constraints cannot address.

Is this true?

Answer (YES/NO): NO